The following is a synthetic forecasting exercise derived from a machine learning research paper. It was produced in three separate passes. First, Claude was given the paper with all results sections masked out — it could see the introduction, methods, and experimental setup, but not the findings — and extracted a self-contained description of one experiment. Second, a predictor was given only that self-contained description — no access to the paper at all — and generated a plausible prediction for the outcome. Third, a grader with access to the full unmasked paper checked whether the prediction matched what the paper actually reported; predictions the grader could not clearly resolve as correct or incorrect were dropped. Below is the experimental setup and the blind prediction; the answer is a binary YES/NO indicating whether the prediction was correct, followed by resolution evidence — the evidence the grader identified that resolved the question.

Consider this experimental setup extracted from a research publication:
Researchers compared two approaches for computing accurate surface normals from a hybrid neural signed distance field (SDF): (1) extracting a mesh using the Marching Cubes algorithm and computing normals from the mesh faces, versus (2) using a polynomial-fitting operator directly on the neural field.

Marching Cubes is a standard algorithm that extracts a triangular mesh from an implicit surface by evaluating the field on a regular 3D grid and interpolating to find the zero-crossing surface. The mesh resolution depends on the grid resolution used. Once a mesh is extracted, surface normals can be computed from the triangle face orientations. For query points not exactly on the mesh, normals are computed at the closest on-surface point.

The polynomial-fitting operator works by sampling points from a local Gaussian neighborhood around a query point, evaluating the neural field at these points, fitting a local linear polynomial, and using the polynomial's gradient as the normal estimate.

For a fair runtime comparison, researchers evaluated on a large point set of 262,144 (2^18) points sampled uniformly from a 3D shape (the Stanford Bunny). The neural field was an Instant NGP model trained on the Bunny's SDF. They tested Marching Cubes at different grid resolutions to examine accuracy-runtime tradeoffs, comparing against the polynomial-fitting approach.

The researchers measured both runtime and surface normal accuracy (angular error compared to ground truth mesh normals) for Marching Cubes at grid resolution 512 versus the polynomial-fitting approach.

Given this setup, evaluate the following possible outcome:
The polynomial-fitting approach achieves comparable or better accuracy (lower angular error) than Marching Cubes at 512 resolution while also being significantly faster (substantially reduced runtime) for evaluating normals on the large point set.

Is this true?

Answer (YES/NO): YES